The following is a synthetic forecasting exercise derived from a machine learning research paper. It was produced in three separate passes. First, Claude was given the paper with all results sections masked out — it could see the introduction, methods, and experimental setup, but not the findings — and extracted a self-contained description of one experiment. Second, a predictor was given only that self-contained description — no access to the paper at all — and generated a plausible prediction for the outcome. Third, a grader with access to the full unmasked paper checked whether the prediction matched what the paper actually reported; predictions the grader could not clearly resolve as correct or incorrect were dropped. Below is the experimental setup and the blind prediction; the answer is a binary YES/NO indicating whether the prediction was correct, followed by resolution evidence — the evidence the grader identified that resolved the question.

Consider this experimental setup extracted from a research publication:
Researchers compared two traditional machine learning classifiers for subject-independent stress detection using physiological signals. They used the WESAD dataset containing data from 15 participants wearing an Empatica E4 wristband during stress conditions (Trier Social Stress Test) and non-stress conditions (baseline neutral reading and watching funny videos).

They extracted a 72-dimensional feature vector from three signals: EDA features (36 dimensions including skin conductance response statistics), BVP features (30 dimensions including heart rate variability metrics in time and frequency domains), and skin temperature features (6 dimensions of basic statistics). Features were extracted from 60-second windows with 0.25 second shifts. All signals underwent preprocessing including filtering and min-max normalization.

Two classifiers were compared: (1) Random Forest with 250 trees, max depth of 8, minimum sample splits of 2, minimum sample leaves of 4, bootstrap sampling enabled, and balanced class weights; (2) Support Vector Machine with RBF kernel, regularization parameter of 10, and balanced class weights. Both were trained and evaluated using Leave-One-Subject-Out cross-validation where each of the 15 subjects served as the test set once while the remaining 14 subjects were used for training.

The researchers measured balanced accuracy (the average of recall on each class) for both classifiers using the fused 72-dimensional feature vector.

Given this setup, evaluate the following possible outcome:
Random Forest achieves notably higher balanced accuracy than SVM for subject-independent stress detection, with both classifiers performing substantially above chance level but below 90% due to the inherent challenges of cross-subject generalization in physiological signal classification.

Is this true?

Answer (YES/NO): NO